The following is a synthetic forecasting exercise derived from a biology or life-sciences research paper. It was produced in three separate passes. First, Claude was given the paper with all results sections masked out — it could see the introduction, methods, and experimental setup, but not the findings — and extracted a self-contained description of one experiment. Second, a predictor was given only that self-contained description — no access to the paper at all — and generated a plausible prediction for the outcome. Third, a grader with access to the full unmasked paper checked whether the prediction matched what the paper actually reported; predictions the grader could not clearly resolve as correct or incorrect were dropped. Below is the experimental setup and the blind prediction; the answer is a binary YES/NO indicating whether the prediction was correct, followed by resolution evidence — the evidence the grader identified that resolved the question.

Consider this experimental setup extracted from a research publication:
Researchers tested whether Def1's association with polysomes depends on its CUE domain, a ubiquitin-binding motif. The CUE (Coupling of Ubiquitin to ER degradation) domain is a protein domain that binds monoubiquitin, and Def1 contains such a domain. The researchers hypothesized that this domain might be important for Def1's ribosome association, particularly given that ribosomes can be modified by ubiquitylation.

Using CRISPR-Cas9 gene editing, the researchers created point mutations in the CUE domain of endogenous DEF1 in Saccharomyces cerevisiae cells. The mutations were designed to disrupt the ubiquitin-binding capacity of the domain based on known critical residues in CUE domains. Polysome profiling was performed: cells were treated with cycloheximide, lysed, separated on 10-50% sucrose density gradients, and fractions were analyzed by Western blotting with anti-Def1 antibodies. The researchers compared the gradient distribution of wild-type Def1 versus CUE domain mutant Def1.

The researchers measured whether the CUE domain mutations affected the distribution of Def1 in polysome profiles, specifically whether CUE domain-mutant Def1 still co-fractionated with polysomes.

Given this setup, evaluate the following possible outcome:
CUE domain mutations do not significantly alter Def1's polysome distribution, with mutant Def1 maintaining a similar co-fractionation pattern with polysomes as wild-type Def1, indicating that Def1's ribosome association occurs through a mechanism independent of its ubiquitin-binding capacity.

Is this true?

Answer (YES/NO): NO